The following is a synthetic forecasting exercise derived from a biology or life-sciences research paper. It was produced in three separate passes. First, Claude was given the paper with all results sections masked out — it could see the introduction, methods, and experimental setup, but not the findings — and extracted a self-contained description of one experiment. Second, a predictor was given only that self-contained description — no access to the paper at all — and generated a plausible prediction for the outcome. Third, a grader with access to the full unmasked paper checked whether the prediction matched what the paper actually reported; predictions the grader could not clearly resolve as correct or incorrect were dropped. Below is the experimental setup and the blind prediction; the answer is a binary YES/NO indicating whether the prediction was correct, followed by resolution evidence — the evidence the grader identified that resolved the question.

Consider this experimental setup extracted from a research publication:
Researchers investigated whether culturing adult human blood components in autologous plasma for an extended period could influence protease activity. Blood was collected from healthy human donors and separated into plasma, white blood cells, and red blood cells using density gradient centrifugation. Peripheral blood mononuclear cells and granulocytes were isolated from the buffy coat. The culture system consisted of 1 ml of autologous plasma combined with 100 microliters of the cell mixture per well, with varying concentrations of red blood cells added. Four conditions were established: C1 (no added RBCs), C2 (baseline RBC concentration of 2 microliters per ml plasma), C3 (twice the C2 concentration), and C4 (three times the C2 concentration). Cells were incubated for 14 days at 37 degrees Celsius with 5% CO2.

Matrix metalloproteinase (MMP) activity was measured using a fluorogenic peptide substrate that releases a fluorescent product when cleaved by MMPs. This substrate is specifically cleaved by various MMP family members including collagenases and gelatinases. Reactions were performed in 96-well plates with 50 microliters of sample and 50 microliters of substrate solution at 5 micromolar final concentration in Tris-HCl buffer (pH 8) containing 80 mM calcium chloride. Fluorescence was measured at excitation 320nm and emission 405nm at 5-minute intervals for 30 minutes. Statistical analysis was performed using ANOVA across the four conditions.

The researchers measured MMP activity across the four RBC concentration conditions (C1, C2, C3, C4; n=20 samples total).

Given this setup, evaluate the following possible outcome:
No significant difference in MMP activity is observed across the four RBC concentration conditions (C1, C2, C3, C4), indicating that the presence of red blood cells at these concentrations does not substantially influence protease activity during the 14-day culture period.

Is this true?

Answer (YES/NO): NO